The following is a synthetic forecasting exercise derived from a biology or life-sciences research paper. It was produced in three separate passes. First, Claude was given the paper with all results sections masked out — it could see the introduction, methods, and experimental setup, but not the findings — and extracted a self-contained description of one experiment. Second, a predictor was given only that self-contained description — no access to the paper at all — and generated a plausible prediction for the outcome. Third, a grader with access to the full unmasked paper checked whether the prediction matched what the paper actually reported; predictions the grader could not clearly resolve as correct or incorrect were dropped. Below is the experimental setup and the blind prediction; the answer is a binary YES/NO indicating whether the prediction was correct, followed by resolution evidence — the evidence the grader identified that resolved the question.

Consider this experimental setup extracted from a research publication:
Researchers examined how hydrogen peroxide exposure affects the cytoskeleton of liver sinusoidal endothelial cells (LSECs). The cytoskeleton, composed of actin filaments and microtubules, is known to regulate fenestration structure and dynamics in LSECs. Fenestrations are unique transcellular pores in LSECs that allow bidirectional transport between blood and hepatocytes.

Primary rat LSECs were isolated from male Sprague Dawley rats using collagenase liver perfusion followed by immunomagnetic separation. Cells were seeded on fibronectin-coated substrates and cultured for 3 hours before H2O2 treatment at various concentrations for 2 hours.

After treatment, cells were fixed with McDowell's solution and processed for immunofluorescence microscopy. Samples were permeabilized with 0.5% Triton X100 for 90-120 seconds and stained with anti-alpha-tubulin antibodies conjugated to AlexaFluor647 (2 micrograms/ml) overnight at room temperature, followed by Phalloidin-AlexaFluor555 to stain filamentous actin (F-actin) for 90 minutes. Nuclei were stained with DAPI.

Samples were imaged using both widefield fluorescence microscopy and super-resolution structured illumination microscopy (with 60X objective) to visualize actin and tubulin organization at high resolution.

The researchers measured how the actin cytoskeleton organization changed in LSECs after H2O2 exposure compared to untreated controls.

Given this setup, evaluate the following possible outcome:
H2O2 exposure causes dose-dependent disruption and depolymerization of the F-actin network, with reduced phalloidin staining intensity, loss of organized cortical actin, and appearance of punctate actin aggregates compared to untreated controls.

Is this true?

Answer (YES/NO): NO